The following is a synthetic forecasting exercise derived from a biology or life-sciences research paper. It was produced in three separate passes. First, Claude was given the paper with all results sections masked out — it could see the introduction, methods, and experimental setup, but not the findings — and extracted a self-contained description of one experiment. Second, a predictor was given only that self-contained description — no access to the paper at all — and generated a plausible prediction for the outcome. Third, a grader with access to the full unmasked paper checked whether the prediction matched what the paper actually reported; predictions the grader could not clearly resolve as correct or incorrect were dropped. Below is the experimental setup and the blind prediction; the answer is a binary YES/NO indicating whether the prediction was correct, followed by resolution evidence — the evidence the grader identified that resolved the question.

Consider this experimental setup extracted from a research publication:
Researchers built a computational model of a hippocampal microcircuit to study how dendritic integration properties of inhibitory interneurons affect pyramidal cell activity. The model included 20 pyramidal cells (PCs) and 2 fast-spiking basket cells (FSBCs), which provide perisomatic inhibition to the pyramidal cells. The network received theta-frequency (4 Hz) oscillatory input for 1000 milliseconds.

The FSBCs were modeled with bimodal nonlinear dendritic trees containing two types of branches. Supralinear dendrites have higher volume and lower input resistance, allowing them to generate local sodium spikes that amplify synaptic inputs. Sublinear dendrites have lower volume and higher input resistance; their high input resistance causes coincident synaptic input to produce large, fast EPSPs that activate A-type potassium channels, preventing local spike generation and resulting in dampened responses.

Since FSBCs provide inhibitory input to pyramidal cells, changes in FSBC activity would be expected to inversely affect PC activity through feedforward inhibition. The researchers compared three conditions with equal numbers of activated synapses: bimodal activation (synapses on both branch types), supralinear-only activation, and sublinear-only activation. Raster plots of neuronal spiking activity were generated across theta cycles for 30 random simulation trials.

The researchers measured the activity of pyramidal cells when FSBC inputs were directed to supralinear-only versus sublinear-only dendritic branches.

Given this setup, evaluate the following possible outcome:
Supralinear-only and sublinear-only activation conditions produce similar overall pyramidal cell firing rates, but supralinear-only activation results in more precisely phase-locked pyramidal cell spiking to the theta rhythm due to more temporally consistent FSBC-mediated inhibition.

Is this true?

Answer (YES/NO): NO